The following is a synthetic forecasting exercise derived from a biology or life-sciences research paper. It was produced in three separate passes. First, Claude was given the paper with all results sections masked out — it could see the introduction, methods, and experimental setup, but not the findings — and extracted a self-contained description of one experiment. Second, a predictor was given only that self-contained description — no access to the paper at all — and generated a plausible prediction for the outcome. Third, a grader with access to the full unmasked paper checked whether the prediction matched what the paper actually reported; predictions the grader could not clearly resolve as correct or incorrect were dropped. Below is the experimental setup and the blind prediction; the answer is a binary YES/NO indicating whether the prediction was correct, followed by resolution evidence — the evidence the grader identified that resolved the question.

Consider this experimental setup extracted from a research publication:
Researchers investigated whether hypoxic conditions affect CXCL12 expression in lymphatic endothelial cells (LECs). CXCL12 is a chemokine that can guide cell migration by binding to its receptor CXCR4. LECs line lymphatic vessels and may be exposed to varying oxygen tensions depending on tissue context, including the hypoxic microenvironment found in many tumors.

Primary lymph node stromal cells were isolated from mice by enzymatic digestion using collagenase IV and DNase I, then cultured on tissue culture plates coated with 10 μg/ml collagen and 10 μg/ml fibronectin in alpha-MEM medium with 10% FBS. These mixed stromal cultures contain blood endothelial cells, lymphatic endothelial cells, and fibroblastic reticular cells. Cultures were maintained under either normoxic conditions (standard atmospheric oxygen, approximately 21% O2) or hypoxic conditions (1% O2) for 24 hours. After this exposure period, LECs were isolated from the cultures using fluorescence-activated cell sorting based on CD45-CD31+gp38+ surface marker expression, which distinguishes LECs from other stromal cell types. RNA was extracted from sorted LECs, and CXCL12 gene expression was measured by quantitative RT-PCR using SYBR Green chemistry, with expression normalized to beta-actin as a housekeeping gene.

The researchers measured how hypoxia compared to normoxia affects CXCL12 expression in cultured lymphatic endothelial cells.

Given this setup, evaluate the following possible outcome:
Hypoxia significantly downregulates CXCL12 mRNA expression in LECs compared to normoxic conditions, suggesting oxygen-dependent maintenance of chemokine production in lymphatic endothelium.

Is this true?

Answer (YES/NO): NO